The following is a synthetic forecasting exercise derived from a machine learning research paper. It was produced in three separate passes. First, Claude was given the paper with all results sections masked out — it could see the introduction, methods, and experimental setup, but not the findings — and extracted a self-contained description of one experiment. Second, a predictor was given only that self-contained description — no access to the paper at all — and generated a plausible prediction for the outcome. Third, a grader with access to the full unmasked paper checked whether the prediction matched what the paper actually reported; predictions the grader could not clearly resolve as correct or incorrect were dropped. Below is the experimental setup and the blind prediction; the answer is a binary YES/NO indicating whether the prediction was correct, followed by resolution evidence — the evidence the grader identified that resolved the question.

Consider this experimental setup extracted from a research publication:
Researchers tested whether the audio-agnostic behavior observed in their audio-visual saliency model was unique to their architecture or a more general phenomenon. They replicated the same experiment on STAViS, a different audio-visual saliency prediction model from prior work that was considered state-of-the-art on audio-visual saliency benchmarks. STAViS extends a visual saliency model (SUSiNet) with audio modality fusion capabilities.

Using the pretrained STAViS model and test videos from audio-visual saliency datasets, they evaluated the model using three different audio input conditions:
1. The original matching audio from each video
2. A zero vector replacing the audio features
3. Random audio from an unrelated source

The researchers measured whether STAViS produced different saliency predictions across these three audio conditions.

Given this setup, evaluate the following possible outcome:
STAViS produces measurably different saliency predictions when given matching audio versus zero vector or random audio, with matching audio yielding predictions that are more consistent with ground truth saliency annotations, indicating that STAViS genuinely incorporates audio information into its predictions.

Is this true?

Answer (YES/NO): NO